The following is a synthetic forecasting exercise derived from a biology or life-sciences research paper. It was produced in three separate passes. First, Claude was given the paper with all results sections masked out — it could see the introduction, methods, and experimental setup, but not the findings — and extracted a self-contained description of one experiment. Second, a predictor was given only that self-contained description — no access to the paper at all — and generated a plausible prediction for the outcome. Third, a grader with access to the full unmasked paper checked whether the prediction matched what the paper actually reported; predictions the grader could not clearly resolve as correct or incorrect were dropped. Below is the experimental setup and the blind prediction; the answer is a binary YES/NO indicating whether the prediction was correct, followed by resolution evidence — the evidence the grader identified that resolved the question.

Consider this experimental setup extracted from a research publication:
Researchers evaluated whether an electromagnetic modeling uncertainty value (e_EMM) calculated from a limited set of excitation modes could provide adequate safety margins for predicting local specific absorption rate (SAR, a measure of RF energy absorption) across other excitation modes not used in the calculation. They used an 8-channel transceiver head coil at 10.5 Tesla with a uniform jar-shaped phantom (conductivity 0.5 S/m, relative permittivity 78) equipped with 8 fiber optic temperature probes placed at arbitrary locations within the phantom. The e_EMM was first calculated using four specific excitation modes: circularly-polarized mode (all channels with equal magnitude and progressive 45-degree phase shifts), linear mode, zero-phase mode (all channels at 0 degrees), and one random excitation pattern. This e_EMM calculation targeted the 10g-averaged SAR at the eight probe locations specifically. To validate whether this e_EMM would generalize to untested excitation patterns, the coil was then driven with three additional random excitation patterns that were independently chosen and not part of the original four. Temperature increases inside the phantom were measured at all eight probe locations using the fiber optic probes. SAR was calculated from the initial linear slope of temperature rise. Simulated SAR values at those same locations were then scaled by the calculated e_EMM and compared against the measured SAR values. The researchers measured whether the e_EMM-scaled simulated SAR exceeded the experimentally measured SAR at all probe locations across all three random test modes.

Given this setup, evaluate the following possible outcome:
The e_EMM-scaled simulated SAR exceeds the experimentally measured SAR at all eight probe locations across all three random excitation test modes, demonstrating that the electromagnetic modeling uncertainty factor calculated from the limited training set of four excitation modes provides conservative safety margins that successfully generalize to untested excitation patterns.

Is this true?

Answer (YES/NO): YES